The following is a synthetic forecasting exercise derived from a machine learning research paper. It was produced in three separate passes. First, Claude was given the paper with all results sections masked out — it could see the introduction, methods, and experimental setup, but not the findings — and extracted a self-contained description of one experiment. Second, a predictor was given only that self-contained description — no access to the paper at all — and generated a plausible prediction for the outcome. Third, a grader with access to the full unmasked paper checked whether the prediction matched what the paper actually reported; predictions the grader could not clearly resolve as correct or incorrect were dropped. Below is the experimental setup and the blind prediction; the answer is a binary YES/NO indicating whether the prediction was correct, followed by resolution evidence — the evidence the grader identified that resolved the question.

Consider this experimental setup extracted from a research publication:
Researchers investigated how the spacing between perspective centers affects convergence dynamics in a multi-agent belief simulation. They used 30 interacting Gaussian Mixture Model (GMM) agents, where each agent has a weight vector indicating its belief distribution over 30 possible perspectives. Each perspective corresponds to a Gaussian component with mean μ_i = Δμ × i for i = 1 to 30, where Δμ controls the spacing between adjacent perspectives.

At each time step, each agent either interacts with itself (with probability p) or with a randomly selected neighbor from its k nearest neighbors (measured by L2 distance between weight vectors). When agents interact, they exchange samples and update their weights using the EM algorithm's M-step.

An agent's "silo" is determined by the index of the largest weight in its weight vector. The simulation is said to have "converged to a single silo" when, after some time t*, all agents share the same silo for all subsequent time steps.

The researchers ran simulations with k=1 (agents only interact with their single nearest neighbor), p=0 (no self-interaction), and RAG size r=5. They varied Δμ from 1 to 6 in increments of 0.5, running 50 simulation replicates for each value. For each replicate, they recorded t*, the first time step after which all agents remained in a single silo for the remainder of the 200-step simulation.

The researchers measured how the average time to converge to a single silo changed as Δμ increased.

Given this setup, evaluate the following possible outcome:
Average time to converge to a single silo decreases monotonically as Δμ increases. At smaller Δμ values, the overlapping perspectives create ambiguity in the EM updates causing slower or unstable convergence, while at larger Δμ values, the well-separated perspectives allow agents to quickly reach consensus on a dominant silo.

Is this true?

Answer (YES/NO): YES